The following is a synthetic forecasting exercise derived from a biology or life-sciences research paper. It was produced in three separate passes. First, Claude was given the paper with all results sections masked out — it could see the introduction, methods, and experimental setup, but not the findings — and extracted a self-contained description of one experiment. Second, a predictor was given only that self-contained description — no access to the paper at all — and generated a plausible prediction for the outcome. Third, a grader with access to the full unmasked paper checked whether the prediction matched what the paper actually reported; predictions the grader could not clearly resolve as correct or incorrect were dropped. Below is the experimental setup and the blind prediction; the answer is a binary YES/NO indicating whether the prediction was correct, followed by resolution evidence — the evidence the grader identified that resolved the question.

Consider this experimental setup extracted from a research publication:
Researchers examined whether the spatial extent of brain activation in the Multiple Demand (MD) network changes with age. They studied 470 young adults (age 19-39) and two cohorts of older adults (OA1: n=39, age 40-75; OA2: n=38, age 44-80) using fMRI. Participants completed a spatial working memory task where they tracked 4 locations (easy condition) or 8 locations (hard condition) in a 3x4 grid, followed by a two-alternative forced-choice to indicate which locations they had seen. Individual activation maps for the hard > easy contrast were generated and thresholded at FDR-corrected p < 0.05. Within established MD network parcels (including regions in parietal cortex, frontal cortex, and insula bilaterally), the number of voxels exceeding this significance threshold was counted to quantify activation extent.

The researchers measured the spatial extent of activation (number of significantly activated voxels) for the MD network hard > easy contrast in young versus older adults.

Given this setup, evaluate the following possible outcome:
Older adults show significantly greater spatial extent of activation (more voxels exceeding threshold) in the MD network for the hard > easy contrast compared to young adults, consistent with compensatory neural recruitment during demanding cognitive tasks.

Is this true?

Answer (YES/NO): NO